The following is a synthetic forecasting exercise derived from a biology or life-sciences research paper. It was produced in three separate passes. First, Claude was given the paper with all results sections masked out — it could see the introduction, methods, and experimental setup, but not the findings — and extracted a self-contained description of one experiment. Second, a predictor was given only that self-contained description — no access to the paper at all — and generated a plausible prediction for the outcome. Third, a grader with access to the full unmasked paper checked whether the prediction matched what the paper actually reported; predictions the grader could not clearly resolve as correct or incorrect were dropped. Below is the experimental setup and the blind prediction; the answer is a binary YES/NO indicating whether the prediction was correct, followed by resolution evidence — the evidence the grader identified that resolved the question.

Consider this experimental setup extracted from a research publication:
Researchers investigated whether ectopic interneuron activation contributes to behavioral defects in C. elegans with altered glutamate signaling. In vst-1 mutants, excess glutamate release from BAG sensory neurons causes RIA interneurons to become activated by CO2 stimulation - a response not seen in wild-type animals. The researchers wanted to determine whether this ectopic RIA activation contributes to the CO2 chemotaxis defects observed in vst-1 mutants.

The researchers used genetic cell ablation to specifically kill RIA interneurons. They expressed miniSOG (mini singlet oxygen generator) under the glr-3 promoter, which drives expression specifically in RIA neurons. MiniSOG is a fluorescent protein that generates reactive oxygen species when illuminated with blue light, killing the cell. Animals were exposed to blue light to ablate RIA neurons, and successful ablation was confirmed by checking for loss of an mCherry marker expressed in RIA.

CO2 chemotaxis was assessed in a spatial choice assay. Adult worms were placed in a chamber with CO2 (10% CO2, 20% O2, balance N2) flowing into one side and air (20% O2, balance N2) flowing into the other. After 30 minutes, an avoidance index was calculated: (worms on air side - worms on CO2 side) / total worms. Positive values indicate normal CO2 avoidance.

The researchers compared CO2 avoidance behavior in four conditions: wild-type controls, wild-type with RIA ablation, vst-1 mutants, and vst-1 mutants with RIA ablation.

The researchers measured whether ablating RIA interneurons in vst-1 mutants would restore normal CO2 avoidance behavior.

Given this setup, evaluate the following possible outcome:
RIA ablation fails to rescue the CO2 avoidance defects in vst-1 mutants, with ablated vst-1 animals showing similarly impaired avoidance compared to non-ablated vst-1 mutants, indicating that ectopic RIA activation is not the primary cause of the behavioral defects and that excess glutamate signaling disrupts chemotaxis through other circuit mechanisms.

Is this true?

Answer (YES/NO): NO